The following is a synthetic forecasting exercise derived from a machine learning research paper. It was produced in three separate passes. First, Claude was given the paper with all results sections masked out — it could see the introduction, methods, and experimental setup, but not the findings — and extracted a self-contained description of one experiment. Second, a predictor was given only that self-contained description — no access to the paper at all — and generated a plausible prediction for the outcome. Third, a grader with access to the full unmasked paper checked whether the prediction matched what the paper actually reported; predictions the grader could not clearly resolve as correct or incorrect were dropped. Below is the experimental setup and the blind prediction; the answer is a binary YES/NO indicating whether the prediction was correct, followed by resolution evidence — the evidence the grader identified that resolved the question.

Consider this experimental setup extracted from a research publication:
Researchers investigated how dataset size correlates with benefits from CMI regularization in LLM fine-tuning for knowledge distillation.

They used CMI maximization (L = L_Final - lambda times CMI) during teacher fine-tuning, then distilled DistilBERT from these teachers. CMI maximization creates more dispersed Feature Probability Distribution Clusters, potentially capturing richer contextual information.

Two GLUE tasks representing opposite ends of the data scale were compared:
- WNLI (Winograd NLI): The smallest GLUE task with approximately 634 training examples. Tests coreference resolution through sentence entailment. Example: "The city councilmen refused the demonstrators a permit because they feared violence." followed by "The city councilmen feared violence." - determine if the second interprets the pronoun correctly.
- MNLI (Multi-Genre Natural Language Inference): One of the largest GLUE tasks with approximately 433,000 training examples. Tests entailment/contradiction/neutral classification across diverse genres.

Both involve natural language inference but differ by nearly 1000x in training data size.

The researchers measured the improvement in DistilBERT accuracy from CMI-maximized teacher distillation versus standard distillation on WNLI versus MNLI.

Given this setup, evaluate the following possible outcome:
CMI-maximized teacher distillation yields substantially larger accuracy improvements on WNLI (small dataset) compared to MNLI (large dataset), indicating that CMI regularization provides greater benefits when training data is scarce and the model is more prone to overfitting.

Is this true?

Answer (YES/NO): YES